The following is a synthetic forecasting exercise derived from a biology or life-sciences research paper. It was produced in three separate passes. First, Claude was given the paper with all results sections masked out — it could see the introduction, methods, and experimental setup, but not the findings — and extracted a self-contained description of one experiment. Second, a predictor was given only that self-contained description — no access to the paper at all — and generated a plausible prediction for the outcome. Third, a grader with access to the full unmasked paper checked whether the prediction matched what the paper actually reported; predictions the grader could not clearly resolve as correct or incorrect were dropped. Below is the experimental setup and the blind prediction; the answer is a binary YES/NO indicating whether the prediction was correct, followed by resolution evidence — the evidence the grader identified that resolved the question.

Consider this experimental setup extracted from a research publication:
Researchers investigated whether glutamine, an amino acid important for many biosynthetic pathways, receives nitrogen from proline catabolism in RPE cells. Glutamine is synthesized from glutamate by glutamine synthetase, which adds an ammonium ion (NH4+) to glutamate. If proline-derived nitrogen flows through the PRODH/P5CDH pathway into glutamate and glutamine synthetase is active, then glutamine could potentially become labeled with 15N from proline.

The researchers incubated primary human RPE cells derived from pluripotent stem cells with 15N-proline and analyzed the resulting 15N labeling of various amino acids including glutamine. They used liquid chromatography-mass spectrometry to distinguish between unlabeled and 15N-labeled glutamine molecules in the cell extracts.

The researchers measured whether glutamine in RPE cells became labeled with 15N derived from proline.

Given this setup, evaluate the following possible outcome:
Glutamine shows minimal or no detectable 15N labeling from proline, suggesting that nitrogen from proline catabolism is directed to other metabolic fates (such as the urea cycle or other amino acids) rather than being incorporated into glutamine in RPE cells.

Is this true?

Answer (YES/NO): NO